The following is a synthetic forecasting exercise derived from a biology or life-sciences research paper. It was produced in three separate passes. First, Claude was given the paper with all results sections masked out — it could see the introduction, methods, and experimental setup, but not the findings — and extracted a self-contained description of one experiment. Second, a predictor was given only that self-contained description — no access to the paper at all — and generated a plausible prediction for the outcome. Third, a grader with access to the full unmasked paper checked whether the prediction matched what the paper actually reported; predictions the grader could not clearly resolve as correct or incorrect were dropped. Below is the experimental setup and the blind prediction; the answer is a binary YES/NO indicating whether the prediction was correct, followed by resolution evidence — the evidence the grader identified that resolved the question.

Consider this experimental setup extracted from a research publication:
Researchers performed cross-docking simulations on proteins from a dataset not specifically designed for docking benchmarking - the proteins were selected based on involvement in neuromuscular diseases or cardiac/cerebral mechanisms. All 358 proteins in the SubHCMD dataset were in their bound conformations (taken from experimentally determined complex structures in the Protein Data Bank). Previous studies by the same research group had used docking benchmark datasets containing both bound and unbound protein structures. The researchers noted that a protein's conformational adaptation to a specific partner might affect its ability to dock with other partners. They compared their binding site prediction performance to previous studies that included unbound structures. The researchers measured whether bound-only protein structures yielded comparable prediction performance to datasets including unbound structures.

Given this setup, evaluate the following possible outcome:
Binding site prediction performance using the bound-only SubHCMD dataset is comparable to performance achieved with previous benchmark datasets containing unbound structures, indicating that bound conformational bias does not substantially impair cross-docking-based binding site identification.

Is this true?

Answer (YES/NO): NO